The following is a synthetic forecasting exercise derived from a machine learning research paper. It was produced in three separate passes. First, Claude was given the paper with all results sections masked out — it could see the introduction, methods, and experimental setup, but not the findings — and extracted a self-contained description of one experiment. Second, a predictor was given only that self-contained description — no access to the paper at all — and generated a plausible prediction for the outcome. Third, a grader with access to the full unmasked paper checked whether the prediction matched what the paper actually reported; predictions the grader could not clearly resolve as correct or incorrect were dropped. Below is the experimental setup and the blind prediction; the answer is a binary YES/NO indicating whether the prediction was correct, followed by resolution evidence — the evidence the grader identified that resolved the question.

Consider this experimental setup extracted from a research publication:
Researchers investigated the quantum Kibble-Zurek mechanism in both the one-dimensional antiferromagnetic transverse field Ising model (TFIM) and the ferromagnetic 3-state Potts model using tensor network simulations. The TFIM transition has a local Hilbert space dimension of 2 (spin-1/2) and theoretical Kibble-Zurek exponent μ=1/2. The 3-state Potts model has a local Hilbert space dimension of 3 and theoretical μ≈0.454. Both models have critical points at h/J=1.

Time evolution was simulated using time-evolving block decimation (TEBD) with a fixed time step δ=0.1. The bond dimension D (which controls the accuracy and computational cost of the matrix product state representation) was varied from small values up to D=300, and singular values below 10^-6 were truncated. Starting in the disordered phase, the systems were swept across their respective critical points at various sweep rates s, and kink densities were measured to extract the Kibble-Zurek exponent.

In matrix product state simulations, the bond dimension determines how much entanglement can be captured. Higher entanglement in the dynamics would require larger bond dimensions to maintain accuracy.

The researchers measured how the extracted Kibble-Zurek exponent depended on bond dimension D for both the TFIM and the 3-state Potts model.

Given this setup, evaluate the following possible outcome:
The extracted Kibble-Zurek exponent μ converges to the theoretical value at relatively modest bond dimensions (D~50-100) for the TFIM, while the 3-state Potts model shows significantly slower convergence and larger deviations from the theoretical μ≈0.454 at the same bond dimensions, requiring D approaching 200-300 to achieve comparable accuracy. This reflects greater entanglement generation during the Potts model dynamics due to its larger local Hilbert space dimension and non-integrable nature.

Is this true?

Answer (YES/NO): NO